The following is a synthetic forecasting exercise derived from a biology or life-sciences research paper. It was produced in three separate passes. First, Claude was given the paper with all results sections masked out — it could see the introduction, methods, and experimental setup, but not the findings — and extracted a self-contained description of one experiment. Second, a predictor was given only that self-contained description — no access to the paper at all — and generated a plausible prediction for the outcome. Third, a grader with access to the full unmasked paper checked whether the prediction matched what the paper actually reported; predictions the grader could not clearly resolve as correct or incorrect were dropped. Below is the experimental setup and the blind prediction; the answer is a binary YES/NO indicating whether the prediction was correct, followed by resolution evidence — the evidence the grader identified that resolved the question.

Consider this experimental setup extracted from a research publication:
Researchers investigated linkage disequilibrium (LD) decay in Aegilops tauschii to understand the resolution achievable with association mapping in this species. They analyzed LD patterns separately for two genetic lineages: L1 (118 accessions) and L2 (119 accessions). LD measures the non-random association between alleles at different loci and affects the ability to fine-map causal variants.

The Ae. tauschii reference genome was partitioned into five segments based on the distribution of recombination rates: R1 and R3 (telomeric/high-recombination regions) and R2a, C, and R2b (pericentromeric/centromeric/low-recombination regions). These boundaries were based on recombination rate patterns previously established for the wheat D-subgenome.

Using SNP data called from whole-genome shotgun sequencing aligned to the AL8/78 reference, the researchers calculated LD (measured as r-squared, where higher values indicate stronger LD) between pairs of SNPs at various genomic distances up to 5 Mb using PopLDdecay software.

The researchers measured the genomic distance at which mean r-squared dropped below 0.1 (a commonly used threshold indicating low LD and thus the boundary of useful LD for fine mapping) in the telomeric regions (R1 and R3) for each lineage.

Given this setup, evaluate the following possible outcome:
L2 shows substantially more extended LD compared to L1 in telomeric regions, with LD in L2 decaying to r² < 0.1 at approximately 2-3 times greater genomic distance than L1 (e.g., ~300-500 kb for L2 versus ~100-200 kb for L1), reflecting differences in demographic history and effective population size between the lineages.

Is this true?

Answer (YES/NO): NO